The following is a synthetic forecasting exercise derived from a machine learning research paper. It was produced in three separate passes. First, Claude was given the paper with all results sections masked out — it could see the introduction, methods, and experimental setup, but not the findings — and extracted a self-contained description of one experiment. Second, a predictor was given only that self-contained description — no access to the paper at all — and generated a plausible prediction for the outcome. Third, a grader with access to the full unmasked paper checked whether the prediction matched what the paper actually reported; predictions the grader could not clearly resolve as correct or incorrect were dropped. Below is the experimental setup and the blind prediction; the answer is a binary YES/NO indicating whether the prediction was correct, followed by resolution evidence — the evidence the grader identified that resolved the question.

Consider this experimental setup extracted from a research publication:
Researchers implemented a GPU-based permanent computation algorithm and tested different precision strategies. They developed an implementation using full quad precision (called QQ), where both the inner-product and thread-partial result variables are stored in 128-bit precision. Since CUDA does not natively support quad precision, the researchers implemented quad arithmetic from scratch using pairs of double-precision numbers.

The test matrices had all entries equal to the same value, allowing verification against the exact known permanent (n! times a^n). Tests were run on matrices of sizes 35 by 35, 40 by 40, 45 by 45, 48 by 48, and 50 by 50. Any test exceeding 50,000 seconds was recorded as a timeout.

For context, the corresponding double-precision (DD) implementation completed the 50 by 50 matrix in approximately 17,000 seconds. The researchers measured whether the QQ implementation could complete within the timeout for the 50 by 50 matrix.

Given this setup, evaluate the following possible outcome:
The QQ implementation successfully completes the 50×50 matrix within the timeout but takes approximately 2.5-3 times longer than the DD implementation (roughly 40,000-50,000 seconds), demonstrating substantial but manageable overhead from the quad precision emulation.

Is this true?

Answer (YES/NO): NO